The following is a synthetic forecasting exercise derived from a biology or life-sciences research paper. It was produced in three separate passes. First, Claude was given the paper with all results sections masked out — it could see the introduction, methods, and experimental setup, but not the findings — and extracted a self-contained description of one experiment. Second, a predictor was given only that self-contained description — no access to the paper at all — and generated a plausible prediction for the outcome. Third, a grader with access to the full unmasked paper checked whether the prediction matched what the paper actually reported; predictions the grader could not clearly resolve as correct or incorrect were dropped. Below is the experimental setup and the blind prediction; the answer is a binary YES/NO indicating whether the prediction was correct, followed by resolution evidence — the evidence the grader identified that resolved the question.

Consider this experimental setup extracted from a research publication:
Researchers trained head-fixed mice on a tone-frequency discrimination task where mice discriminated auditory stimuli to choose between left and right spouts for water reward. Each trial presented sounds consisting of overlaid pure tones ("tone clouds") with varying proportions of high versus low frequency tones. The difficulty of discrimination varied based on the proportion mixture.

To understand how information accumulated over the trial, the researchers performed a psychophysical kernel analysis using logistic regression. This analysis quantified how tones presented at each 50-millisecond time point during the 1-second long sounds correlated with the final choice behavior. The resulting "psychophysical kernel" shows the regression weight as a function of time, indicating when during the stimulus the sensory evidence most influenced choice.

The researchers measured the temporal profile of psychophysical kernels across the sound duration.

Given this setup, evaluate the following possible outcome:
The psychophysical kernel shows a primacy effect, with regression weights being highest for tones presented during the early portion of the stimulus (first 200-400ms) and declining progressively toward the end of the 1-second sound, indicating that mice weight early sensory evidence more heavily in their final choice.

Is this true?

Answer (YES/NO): NO